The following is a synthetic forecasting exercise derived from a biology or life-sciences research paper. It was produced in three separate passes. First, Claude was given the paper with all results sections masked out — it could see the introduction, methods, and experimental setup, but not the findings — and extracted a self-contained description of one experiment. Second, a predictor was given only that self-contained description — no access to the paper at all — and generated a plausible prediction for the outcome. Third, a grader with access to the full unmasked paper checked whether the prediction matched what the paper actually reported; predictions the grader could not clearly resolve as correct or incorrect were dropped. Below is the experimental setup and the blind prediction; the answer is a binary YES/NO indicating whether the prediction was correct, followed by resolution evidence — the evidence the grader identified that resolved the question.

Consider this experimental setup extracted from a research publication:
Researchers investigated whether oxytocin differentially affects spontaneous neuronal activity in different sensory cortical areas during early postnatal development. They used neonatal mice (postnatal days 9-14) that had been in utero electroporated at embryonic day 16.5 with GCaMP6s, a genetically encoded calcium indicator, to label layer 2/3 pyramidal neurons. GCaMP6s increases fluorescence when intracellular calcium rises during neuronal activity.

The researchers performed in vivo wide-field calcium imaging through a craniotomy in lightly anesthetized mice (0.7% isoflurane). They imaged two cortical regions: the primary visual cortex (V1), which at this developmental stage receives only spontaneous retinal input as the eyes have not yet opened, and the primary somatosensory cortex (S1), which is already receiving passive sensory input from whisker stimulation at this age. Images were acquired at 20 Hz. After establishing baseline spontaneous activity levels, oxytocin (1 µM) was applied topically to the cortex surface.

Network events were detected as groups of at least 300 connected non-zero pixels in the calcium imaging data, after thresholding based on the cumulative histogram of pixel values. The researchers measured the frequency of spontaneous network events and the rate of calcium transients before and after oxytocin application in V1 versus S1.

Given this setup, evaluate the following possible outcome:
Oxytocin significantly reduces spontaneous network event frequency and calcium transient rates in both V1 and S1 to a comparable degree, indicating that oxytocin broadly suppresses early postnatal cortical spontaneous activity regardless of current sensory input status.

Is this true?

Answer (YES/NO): NO